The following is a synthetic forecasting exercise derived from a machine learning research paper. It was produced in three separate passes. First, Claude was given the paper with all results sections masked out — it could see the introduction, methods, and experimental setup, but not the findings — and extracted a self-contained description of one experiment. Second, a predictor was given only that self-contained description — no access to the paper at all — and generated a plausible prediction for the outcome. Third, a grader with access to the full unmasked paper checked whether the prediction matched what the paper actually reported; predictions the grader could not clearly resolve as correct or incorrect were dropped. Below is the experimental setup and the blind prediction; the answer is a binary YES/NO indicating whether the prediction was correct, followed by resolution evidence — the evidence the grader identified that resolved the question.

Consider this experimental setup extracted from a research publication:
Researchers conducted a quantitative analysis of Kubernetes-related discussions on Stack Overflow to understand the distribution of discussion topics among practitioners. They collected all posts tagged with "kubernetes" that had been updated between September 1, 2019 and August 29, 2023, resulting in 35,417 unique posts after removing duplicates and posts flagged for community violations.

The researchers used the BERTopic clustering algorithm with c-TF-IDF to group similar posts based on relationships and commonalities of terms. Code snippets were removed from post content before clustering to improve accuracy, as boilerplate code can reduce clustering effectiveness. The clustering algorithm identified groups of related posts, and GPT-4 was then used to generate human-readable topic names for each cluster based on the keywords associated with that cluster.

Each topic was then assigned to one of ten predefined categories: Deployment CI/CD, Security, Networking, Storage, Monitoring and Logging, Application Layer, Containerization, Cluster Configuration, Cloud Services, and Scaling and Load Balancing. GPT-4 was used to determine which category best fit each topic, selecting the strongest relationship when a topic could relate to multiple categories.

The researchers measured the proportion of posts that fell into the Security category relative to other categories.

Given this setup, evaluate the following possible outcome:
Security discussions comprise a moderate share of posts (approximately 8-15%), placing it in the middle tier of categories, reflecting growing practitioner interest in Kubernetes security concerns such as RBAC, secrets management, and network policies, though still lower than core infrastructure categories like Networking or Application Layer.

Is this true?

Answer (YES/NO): YES